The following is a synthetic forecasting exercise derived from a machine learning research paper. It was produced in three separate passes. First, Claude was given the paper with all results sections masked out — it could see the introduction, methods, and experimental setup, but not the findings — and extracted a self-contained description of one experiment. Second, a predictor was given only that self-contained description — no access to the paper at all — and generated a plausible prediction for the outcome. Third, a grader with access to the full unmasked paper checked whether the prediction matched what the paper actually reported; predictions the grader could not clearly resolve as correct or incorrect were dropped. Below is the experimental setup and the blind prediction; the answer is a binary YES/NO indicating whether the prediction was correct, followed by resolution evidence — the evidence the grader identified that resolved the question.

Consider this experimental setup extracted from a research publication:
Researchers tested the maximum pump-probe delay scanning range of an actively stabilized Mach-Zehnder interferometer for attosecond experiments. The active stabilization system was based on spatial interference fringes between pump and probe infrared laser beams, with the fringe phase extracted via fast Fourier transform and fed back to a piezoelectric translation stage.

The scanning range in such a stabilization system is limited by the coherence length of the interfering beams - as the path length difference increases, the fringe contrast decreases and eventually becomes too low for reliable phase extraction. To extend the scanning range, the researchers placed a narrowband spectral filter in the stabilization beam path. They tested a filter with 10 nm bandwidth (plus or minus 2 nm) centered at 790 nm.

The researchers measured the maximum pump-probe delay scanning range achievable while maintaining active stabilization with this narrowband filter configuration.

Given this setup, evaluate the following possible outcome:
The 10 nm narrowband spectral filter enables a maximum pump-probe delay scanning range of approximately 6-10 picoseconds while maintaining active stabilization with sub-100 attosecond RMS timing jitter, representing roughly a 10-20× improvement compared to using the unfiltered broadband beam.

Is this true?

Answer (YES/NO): NO